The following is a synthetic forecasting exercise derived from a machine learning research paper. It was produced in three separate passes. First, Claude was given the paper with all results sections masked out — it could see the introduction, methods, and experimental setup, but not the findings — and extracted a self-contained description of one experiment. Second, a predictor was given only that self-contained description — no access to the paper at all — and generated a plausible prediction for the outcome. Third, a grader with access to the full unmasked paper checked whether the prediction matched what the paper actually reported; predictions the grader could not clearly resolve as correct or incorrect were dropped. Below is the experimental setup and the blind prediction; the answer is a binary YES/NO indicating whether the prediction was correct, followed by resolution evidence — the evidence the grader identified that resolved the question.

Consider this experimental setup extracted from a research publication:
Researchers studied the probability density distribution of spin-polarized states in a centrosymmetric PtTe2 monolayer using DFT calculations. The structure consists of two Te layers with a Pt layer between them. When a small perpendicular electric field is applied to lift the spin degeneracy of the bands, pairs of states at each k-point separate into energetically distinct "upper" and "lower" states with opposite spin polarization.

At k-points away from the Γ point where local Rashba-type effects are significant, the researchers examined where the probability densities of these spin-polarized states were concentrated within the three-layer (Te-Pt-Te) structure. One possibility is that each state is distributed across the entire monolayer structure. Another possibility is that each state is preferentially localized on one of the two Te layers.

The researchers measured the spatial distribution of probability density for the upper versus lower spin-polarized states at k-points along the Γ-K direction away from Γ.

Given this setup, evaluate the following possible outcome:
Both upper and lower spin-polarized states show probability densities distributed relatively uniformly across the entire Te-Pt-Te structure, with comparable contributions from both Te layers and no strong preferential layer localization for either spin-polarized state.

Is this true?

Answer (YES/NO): NO